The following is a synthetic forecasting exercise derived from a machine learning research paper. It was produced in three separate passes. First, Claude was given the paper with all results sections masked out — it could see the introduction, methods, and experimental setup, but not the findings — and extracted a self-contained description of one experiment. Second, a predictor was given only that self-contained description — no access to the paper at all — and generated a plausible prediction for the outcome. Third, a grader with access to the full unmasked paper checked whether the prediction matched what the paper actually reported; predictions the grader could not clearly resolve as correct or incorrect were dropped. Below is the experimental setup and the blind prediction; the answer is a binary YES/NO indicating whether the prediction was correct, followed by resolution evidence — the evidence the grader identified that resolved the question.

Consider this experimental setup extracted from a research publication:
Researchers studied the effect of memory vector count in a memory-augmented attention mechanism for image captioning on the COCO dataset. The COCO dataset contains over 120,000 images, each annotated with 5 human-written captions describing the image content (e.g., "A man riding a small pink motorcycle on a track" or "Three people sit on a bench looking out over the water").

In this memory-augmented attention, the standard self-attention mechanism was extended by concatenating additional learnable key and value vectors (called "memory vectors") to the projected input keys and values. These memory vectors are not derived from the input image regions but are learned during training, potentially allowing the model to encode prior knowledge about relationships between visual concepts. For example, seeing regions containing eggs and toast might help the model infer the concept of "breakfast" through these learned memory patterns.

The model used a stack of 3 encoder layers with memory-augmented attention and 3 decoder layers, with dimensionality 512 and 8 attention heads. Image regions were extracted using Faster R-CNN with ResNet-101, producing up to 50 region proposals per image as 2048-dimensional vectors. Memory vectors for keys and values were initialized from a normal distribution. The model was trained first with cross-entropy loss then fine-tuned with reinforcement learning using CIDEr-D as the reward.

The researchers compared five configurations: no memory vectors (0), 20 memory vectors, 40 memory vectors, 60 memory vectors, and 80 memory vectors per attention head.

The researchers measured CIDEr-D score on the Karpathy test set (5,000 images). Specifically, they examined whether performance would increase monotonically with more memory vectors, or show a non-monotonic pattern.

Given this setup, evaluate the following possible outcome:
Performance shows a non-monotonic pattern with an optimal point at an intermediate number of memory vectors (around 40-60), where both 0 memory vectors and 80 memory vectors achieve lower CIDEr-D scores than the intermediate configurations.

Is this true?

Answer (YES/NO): YES